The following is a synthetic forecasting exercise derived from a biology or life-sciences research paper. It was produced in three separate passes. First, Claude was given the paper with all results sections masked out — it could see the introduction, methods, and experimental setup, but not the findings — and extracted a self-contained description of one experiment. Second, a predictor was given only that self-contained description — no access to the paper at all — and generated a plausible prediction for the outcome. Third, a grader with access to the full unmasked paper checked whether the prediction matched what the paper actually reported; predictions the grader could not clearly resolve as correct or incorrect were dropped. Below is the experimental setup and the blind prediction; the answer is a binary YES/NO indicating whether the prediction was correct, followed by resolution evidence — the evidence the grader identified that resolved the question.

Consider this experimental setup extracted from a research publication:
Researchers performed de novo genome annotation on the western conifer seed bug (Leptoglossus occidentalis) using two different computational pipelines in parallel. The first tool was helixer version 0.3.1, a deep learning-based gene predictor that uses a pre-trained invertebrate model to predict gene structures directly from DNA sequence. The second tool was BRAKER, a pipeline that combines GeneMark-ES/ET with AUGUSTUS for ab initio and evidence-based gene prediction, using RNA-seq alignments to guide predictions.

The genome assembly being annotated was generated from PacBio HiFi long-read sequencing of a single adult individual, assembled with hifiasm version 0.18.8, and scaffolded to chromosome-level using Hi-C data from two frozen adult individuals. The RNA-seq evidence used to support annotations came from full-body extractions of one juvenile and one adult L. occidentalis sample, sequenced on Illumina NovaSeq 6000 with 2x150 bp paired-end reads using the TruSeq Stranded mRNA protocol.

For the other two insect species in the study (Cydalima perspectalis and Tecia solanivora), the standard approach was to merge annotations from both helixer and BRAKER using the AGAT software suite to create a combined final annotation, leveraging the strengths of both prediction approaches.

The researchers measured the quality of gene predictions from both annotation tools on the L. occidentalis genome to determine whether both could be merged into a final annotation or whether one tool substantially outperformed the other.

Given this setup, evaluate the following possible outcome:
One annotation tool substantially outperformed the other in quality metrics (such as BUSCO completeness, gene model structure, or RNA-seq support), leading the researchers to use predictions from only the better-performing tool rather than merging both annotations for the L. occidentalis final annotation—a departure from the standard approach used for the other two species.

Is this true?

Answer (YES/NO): YES